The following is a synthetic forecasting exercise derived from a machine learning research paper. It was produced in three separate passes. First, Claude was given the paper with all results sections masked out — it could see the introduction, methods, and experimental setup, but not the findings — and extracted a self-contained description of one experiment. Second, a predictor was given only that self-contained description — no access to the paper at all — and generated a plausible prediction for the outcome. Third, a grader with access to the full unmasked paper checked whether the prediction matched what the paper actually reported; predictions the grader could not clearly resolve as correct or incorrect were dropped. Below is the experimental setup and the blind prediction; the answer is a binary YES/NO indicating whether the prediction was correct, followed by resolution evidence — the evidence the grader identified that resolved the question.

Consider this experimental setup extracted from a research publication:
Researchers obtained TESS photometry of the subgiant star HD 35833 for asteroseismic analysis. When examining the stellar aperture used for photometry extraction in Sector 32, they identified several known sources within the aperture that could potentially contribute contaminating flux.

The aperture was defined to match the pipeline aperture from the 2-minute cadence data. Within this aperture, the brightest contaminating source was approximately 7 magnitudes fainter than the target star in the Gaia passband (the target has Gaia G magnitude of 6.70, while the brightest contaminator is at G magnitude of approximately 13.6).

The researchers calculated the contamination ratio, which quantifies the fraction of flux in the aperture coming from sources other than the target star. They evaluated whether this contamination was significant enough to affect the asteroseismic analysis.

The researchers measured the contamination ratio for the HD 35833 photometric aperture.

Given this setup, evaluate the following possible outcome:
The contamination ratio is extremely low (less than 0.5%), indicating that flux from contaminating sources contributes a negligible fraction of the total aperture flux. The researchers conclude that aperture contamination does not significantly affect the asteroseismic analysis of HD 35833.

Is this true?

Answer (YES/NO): YES